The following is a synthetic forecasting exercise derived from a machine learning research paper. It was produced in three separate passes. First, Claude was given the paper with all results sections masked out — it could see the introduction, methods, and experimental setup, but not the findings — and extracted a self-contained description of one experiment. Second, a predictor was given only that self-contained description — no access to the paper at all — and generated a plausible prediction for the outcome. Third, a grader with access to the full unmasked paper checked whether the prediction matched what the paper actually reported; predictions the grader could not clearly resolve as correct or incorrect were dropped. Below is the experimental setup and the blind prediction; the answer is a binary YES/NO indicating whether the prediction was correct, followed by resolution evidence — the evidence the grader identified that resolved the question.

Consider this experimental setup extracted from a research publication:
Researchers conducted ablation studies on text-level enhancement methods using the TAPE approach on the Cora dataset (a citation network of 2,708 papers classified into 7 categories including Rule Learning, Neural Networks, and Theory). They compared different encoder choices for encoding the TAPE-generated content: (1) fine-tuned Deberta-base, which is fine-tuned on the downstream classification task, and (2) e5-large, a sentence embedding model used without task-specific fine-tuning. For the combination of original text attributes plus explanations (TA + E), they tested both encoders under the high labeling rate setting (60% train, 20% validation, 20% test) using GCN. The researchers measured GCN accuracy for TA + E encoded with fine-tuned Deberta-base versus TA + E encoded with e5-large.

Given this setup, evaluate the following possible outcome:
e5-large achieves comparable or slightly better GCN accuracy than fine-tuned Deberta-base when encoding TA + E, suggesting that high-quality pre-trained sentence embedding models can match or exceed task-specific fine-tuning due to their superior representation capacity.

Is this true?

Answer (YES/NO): YES